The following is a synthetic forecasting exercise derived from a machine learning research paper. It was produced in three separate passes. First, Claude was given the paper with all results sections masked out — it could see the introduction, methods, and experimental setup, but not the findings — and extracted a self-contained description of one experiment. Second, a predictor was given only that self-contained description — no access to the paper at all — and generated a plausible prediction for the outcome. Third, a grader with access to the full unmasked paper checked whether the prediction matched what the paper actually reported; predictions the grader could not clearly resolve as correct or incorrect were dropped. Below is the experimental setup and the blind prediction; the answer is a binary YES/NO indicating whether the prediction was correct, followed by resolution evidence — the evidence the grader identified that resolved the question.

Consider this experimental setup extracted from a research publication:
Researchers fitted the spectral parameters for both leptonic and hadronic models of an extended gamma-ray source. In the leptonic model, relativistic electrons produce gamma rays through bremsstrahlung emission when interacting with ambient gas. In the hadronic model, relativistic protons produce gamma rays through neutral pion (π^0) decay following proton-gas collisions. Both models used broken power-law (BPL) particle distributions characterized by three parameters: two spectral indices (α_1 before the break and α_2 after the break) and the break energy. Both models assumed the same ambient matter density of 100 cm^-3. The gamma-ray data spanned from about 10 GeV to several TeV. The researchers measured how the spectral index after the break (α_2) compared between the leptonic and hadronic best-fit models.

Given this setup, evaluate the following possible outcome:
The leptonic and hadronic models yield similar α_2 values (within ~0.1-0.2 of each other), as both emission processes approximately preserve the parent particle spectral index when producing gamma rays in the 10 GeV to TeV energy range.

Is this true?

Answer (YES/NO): NO